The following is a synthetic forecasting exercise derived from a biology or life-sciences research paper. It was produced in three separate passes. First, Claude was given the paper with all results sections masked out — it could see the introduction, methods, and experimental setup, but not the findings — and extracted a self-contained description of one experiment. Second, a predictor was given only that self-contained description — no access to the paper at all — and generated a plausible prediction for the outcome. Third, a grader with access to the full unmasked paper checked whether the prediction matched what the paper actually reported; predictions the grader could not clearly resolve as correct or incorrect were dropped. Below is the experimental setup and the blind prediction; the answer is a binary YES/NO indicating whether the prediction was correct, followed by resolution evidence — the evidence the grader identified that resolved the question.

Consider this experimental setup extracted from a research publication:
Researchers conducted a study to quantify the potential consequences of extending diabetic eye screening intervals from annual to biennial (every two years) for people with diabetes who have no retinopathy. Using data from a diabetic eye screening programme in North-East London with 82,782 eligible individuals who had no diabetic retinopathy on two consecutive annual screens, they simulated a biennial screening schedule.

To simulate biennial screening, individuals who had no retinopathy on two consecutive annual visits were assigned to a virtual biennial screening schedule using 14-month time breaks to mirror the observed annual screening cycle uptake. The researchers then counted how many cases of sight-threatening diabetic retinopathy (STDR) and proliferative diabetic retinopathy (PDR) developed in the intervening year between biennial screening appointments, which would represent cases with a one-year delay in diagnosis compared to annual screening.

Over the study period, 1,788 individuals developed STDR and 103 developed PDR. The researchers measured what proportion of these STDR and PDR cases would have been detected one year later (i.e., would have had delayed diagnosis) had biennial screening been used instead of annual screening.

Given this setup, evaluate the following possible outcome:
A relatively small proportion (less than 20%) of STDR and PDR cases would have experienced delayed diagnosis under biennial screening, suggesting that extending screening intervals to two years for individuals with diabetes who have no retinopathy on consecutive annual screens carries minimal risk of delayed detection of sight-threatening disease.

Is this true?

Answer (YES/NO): NO